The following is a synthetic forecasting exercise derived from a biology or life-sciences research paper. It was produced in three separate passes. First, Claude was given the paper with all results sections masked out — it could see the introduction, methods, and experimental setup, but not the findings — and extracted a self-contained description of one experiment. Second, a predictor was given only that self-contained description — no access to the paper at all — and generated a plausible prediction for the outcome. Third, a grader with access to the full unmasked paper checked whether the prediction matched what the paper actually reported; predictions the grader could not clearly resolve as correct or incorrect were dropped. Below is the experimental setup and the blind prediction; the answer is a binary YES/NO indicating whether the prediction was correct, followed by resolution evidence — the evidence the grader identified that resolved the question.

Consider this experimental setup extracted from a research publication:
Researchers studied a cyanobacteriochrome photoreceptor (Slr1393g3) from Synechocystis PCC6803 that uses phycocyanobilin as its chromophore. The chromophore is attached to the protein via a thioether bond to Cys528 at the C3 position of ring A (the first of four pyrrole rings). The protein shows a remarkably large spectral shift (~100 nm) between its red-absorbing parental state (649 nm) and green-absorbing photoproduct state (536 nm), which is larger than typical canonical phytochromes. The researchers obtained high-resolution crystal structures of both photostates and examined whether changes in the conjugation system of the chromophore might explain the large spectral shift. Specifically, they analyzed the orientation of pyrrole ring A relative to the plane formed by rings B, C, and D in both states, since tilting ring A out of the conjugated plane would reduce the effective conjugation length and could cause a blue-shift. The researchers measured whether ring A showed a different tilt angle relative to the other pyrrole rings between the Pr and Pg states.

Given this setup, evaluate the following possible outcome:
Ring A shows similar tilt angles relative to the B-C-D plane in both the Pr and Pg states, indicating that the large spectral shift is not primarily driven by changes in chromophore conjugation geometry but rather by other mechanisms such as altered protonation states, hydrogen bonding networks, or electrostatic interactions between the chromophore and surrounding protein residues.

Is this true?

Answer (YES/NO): NO